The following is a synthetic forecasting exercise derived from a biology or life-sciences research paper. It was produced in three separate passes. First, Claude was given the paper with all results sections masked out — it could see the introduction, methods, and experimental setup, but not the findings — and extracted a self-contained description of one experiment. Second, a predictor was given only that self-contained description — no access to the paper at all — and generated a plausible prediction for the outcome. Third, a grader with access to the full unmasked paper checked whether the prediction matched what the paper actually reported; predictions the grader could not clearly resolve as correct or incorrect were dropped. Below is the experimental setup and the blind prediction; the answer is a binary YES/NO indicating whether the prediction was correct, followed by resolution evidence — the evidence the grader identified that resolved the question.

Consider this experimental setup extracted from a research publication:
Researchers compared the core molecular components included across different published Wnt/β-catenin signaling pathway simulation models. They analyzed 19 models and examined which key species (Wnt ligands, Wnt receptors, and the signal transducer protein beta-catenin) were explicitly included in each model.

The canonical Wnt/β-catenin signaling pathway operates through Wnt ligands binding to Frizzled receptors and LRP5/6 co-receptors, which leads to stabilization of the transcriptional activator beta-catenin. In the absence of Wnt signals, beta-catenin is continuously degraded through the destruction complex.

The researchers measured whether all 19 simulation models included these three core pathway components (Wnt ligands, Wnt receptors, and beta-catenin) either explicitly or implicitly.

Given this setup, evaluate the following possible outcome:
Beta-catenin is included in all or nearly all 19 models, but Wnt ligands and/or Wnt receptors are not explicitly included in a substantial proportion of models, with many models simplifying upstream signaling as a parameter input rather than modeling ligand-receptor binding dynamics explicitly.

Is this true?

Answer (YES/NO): NO